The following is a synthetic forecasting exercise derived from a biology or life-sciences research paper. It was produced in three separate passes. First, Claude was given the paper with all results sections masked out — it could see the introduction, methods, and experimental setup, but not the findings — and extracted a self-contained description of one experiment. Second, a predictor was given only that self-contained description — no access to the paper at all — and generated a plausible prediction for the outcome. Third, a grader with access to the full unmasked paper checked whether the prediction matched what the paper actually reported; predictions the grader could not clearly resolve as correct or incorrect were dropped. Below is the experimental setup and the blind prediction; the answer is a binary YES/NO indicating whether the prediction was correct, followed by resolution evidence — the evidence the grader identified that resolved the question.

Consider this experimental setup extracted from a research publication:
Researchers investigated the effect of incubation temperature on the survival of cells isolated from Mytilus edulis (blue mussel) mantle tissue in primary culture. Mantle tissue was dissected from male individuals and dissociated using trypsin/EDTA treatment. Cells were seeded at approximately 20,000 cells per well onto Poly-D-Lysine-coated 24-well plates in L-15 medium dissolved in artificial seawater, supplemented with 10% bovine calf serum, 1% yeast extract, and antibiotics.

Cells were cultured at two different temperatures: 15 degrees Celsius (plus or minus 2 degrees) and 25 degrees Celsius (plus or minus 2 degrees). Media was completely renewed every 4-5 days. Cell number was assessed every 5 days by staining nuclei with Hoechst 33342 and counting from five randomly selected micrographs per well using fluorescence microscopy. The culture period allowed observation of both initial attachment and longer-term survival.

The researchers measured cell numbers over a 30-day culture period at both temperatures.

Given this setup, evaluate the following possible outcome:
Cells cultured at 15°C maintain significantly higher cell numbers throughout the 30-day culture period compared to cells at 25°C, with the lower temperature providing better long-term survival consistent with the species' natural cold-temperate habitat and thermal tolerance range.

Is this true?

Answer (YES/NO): NO